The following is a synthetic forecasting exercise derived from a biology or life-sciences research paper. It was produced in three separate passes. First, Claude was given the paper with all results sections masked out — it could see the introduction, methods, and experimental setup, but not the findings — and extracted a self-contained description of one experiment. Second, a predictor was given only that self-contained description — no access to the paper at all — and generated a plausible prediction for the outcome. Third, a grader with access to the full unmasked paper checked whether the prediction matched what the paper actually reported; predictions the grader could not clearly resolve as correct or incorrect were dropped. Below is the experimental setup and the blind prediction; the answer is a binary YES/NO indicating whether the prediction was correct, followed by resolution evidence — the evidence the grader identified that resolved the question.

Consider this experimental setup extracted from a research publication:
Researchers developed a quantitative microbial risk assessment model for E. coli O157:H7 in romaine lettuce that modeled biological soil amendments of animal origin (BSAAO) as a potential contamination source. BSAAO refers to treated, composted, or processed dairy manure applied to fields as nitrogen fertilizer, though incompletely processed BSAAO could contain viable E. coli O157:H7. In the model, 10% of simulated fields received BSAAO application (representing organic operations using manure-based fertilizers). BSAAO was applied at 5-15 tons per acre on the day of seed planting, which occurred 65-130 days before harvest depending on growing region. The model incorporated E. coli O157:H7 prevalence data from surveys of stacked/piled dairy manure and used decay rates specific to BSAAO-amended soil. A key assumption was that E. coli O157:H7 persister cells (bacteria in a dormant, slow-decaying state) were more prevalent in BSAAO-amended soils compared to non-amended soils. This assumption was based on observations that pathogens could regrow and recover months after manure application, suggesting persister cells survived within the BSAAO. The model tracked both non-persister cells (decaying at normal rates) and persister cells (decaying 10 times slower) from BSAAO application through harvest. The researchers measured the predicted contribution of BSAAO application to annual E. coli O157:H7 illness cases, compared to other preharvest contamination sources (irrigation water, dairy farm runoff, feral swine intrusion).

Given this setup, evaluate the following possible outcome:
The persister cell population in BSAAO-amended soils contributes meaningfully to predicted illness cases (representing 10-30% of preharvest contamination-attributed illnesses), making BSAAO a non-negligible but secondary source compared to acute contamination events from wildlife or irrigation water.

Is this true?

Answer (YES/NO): NO